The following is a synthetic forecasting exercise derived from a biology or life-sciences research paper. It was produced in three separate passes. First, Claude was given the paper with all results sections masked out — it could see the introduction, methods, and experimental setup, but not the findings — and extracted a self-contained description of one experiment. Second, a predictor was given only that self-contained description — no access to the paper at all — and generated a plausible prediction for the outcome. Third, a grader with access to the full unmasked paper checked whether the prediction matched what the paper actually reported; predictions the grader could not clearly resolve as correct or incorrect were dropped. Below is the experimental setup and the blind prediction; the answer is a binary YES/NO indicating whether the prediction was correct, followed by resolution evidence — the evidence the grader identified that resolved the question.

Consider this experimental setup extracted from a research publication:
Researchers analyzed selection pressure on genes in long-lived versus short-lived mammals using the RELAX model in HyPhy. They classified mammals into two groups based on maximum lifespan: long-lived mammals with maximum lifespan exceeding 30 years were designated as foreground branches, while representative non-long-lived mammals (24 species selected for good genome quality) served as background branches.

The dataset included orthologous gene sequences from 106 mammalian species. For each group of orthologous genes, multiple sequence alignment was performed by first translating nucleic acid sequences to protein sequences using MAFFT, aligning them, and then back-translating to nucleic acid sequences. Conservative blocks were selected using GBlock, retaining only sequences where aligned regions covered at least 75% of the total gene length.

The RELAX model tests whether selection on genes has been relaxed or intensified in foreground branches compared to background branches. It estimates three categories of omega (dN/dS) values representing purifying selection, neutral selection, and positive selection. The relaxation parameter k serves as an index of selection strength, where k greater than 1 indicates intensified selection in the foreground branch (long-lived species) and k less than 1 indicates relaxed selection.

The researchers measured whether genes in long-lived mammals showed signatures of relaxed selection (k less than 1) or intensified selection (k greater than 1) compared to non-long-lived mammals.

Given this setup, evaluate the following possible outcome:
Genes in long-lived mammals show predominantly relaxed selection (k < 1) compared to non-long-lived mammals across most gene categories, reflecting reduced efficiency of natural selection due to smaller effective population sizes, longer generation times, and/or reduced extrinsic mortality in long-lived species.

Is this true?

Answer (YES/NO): NO